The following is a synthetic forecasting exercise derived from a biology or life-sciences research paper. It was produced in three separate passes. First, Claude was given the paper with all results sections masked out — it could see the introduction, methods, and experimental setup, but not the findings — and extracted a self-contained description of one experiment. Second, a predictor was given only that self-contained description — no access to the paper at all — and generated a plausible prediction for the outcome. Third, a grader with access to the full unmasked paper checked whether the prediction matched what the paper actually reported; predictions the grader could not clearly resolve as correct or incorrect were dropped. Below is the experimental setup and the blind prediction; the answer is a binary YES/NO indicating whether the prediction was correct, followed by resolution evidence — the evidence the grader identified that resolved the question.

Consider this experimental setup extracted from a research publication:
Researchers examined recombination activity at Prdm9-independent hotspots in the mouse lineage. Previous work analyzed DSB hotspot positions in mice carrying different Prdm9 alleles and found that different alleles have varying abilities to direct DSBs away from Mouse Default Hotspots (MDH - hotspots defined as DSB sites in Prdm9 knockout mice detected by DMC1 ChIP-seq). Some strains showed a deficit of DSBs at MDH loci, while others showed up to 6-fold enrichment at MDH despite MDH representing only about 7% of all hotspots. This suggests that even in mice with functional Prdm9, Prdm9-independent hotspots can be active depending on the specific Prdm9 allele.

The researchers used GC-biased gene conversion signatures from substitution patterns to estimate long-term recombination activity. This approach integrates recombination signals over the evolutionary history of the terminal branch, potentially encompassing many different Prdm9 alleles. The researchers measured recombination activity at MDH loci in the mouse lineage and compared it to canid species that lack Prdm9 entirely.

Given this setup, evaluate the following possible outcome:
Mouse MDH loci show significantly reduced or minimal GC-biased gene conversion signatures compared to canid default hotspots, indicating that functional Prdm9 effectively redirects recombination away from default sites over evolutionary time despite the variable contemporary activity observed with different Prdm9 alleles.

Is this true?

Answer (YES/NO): YES